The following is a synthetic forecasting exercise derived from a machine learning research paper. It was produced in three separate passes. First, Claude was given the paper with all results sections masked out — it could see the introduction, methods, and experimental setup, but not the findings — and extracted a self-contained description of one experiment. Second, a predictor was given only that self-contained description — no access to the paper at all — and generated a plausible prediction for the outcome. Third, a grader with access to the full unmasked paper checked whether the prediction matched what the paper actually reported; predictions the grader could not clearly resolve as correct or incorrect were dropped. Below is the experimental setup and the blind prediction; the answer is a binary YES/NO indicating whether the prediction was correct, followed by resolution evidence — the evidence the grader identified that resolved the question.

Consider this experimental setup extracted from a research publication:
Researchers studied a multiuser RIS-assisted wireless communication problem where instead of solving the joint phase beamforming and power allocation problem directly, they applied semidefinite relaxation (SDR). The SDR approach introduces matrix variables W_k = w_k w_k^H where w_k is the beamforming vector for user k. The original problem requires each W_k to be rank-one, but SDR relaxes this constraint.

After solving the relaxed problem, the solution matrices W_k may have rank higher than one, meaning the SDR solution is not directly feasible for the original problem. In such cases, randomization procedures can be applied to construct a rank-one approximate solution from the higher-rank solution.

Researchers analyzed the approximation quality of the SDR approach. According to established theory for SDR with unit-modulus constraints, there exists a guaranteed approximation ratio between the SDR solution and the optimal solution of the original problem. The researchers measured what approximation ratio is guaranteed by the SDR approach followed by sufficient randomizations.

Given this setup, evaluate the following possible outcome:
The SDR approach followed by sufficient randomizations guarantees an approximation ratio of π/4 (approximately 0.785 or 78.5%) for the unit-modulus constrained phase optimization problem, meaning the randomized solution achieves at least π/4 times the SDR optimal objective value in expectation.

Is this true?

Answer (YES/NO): YES